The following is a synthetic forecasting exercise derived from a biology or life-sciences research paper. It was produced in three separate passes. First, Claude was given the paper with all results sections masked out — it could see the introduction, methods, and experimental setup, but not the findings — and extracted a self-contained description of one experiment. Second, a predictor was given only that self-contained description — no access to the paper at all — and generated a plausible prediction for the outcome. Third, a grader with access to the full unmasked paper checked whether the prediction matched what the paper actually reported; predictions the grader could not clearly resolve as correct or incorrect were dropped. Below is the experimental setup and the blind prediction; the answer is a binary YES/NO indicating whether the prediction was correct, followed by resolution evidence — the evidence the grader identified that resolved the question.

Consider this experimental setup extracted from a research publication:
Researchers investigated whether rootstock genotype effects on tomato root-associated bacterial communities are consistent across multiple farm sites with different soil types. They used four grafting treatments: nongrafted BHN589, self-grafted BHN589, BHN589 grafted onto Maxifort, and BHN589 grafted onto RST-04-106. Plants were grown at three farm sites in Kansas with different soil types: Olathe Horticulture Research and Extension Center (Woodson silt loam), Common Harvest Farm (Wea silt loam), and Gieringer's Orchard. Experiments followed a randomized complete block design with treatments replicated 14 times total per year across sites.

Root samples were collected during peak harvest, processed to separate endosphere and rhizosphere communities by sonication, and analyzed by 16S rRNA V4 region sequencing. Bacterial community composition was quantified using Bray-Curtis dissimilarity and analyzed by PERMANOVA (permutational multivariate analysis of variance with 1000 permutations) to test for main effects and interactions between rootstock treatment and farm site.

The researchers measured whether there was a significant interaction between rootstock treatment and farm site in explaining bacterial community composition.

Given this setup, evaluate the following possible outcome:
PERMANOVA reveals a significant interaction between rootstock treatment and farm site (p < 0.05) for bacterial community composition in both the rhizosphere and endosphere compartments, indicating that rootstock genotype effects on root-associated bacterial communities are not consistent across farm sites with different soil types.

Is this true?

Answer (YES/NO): NO